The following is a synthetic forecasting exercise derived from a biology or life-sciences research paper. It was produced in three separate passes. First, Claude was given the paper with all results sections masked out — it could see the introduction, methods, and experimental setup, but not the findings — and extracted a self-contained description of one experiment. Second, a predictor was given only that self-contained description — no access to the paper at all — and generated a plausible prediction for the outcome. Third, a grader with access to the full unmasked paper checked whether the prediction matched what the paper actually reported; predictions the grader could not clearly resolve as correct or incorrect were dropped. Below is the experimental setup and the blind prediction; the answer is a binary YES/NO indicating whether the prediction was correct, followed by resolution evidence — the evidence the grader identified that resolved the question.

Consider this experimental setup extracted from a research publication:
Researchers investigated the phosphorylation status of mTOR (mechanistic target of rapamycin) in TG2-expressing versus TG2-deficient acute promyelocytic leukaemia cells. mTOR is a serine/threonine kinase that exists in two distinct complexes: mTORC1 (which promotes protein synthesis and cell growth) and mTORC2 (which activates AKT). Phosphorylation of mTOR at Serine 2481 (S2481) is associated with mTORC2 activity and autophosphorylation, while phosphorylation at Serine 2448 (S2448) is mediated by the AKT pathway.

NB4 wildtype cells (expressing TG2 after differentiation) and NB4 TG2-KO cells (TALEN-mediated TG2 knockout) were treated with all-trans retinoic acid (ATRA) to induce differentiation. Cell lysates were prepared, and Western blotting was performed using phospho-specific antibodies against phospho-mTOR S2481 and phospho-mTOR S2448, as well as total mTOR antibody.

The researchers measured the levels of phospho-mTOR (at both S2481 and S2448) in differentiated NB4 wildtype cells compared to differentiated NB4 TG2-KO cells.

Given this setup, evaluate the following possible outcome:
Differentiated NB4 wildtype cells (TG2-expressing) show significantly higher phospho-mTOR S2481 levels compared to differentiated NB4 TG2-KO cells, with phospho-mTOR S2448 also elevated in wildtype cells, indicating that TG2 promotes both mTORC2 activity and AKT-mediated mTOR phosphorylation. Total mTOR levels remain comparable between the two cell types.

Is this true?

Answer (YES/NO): NO